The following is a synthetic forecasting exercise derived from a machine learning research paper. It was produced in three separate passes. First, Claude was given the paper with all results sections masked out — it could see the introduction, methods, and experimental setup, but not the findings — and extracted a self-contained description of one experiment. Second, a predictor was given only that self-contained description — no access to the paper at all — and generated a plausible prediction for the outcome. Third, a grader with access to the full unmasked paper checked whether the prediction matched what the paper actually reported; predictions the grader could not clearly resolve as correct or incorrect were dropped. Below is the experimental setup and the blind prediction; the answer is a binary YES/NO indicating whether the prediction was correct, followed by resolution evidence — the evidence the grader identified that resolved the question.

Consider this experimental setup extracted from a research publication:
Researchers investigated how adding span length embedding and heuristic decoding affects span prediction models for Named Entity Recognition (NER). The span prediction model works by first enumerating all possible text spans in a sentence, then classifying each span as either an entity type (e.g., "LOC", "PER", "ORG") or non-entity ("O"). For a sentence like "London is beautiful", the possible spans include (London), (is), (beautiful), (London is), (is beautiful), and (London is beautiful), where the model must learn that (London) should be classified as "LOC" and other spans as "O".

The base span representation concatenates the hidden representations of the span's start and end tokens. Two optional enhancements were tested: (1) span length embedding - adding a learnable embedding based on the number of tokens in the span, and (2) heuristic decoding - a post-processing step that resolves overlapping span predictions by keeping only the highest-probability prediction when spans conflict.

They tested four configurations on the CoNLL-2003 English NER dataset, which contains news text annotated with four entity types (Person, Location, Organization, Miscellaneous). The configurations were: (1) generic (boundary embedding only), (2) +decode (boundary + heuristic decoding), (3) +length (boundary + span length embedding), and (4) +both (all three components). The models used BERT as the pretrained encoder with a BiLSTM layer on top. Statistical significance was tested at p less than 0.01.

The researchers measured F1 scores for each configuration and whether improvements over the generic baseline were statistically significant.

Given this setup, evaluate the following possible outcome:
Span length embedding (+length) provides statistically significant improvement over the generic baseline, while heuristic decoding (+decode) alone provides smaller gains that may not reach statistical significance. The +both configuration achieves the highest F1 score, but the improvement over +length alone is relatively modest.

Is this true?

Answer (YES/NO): NO